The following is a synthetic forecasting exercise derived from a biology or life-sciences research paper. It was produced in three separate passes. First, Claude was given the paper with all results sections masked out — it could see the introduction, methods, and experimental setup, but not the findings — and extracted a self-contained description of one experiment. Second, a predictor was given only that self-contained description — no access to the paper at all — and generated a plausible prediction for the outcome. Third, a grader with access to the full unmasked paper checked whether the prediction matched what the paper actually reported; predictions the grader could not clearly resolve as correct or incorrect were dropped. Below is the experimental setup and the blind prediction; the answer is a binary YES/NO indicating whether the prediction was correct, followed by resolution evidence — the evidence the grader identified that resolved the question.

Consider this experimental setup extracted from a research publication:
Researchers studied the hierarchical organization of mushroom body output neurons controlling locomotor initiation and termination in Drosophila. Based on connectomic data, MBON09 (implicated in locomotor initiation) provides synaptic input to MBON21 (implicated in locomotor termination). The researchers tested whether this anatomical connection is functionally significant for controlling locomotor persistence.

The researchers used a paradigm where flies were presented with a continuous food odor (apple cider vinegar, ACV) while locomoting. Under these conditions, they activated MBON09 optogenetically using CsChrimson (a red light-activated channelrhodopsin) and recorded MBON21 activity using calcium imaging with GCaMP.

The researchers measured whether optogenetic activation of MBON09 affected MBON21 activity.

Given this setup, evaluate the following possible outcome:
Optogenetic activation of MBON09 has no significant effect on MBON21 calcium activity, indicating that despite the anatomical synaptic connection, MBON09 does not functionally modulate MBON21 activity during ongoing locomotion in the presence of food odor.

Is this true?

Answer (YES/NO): NO